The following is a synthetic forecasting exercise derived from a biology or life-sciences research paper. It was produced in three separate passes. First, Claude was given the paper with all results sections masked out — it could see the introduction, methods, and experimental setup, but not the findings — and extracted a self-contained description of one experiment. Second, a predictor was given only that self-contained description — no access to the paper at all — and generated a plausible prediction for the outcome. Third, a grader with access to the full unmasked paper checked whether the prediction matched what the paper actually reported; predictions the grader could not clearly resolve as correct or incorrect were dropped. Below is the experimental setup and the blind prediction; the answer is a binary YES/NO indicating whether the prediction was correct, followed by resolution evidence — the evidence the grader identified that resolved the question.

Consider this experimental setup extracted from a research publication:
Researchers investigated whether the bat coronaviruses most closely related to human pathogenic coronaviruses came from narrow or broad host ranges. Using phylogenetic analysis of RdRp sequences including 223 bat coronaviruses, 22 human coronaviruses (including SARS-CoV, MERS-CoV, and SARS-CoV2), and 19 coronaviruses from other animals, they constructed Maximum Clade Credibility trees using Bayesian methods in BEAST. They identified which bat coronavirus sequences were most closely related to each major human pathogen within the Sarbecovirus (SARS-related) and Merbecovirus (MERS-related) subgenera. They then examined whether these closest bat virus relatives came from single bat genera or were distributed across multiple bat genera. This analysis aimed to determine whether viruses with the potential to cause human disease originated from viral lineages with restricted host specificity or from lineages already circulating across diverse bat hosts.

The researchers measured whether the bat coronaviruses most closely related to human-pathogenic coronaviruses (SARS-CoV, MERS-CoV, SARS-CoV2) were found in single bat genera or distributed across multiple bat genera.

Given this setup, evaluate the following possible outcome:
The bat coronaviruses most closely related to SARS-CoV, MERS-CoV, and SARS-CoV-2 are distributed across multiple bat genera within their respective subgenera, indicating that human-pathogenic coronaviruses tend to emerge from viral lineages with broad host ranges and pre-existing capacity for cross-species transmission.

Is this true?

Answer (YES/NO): NO